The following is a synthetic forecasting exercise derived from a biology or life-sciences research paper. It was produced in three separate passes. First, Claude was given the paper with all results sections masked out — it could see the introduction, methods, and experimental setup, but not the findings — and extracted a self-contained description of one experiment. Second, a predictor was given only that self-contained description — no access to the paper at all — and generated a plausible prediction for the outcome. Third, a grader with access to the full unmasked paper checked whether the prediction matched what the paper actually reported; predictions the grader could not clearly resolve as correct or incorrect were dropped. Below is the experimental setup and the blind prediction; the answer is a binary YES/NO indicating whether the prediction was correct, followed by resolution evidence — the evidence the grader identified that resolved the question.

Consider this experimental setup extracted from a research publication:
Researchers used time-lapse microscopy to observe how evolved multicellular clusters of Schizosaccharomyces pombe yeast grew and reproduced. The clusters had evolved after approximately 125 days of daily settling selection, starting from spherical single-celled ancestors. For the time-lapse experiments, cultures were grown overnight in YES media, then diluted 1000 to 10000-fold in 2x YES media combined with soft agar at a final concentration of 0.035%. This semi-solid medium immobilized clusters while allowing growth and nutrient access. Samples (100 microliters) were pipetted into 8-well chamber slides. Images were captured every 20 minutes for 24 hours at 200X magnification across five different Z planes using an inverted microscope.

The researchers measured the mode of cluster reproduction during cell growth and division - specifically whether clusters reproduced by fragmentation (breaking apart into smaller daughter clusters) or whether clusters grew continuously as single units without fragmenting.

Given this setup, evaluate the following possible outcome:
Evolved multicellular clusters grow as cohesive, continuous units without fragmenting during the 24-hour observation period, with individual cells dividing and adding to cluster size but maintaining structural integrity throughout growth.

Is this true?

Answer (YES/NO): NO